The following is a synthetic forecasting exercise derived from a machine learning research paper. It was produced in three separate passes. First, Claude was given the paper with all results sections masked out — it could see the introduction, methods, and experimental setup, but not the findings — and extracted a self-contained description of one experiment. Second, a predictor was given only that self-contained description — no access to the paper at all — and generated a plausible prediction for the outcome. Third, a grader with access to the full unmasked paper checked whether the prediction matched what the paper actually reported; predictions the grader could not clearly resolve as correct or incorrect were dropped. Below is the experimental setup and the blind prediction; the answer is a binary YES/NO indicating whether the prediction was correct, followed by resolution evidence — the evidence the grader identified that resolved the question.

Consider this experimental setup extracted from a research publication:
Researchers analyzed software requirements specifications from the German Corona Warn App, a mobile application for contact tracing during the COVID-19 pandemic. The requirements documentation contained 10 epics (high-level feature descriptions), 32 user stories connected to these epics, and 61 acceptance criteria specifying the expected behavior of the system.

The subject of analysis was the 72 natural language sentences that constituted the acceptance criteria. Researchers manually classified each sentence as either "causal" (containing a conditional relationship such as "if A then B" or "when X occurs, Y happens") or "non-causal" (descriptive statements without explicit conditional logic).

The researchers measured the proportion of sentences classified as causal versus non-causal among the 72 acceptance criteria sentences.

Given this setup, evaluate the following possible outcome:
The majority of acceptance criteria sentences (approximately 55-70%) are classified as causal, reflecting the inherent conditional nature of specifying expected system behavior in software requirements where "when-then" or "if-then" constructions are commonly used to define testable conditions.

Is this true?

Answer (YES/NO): NO